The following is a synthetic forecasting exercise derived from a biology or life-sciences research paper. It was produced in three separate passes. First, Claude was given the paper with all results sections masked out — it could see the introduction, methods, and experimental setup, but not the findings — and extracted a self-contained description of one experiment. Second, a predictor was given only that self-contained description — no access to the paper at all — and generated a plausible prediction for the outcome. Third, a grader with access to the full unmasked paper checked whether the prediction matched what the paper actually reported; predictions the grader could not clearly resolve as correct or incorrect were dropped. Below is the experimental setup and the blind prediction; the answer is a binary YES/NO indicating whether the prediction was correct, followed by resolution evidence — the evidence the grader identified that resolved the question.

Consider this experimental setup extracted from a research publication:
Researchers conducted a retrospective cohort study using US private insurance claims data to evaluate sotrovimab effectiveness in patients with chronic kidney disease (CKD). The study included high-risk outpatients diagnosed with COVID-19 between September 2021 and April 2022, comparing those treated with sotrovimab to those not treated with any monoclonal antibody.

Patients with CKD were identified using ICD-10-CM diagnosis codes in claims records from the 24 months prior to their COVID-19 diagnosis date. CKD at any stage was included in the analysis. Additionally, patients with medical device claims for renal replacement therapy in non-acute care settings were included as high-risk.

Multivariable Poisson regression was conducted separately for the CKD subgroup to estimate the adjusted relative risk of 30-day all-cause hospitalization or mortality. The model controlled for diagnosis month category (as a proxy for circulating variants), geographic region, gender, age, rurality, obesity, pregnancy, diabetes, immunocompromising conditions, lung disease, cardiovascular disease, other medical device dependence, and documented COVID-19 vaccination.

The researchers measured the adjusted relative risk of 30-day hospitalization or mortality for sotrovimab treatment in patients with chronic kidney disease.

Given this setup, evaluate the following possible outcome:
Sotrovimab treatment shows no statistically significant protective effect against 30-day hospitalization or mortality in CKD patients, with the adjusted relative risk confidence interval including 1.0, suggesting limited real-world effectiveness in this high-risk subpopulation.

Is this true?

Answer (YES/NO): NO